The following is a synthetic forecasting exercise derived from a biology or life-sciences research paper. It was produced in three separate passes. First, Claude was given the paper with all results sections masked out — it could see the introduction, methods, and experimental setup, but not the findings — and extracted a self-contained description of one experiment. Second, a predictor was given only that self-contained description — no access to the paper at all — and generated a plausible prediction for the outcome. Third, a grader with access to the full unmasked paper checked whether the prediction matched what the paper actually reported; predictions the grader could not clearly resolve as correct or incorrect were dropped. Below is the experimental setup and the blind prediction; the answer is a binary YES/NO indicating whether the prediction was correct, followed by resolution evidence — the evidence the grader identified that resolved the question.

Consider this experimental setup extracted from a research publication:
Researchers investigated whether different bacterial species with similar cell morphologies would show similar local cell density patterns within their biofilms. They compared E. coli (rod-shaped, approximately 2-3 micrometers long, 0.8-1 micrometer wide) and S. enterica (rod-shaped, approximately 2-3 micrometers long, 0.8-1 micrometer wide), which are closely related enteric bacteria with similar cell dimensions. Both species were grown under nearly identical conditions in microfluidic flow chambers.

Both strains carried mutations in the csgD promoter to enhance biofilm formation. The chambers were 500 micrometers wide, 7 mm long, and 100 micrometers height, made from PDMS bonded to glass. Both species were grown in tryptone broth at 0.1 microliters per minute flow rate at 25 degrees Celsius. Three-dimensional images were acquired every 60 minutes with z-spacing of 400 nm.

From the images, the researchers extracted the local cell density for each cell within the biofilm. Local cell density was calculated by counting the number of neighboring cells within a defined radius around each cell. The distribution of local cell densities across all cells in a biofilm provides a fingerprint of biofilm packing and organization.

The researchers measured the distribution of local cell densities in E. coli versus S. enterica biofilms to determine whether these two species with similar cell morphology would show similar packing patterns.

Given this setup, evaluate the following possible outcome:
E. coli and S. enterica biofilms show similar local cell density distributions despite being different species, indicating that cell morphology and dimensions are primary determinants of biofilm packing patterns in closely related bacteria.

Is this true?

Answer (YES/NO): NO